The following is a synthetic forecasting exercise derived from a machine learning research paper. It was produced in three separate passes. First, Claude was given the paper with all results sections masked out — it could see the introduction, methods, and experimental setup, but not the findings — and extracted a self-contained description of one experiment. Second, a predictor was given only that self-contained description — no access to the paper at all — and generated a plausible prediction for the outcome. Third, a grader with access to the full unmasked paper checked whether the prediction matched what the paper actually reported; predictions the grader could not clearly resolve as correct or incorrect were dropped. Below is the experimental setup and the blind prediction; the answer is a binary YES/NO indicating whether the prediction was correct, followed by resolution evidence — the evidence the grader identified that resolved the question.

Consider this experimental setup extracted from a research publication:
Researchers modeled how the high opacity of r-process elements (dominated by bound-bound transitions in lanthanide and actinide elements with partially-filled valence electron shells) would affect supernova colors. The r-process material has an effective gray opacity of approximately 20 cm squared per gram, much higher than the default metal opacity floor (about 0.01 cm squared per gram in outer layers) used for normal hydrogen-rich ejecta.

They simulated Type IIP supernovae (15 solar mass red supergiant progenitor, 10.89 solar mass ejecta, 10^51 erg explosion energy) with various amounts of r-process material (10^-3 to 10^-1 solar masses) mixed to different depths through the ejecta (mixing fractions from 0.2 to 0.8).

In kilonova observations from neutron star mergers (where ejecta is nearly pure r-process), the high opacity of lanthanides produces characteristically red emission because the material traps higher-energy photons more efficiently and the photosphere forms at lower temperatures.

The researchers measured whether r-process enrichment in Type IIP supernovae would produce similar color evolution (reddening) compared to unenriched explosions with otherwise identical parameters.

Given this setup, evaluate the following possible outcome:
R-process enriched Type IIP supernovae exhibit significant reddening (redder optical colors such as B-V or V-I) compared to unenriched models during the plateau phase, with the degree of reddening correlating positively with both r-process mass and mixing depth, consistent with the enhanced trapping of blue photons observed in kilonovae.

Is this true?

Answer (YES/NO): NO